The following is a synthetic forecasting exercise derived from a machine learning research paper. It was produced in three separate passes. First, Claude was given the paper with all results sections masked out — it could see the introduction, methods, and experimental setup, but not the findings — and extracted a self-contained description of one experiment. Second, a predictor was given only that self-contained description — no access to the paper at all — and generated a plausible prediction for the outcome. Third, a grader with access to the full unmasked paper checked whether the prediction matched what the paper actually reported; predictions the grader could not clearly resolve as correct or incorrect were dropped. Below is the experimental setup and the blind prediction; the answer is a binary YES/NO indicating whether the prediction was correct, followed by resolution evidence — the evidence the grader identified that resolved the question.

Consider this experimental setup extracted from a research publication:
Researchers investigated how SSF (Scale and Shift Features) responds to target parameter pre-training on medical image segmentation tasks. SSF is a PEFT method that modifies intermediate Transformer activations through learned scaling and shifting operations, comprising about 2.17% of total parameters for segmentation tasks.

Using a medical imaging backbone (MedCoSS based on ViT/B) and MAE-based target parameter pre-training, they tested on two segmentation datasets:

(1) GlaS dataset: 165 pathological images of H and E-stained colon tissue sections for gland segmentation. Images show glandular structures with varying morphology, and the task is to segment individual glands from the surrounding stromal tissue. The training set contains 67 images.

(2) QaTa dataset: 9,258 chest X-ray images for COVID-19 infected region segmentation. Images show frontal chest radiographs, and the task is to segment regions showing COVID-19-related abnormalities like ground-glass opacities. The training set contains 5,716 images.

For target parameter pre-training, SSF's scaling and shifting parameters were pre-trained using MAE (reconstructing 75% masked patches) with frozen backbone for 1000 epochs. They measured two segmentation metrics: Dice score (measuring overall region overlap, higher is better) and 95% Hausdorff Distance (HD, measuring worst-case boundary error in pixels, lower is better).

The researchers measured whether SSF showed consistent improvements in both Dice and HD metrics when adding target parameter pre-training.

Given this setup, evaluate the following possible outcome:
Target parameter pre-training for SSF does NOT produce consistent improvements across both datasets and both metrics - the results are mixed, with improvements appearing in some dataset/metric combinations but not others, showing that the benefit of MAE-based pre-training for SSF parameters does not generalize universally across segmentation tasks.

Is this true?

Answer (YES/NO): YES